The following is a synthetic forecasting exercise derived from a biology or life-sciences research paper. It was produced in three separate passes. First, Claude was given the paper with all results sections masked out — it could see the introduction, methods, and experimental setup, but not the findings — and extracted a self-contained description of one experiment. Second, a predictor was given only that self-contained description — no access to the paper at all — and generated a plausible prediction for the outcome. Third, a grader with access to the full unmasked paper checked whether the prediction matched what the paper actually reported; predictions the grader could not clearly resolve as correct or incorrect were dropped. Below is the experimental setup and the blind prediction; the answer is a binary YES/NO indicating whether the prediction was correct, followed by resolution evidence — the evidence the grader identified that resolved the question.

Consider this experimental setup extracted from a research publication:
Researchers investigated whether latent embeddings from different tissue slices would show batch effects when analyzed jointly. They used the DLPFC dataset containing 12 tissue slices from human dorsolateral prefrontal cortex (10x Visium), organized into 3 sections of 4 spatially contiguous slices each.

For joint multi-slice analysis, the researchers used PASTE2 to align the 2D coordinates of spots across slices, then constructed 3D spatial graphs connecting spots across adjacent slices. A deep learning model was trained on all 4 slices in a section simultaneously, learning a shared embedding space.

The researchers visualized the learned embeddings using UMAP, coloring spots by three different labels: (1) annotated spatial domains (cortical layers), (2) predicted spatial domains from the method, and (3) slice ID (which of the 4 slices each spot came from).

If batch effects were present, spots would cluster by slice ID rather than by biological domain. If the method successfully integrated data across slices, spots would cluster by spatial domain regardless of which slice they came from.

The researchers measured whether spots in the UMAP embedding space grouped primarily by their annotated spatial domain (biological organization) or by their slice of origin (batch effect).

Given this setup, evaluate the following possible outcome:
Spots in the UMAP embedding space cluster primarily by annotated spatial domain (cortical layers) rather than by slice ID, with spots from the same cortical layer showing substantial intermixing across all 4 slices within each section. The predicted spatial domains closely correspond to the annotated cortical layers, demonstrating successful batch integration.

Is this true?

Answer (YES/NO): YES